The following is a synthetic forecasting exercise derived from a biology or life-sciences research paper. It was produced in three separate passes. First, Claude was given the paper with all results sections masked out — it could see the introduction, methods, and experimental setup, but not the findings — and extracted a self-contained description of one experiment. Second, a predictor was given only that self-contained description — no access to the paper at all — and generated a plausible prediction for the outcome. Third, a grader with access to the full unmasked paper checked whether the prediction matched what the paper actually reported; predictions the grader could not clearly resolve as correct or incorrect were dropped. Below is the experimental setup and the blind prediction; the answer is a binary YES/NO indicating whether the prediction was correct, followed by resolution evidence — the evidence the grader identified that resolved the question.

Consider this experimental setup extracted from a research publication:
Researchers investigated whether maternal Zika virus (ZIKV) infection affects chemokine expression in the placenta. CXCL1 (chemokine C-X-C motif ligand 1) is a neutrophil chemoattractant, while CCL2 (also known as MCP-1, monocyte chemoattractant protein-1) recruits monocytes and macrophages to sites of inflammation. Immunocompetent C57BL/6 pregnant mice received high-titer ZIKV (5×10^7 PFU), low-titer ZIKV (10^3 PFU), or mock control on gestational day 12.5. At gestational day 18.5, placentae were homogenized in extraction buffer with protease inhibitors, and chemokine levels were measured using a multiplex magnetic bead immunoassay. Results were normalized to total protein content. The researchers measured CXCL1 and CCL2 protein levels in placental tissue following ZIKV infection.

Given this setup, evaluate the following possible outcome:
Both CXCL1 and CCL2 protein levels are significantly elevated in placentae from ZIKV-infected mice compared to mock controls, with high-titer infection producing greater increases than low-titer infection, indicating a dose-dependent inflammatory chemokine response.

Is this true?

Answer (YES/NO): NO